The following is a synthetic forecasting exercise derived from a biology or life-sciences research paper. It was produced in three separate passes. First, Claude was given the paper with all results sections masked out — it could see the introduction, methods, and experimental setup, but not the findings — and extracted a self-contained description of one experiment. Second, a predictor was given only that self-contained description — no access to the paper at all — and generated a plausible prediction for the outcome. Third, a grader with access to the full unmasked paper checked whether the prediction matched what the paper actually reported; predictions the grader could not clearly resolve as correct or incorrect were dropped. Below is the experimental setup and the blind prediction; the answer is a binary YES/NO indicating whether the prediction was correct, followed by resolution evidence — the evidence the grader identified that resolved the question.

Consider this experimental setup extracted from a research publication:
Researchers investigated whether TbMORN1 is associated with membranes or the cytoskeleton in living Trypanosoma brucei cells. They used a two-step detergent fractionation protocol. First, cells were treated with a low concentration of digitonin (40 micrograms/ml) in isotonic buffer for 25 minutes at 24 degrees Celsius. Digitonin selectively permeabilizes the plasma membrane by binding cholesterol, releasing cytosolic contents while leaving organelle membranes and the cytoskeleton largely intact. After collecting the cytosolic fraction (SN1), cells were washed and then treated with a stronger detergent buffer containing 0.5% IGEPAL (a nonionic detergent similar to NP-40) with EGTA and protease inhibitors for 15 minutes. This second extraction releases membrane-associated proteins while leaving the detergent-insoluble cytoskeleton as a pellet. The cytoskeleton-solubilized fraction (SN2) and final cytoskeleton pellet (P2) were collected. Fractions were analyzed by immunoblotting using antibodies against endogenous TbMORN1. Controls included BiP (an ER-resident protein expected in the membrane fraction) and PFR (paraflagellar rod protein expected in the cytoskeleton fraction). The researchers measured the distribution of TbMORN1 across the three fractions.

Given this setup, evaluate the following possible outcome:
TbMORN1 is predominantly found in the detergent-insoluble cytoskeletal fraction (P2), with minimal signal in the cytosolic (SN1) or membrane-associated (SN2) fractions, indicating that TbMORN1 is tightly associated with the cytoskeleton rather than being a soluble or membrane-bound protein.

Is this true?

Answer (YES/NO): YES